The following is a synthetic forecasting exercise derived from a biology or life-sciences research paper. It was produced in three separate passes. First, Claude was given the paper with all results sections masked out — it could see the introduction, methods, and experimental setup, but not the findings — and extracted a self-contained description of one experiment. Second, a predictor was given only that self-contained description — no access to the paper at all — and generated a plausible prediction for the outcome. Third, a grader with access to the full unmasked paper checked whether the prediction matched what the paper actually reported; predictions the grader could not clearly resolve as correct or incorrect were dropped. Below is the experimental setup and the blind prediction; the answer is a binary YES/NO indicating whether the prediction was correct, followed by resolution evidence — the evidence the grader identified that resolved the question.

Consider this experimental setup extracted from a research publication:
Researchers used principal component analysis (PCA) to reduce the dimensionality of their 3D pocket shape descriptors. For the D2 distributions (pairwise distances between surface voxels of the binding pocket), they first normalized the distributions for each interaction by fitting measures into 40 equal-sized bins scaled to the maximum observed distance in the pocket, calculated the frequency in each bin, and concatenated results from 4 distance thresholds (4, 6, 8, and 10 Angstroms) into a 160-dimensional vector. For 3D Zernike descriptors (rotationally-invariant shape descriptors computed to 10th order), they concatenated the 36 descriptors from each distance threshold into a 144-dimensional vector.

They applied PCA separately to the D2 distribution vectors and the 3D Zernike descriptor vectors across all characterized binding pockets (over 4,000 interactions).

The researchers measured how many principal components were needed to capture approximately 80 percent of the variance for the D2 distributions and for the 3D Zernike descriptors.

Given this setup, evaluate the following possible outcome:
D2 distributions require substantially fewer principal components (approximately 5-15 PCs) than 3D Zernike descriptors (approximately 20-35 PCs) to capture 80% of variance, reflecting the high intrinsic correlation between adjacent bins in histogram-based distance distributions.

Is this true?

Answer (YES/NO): NO